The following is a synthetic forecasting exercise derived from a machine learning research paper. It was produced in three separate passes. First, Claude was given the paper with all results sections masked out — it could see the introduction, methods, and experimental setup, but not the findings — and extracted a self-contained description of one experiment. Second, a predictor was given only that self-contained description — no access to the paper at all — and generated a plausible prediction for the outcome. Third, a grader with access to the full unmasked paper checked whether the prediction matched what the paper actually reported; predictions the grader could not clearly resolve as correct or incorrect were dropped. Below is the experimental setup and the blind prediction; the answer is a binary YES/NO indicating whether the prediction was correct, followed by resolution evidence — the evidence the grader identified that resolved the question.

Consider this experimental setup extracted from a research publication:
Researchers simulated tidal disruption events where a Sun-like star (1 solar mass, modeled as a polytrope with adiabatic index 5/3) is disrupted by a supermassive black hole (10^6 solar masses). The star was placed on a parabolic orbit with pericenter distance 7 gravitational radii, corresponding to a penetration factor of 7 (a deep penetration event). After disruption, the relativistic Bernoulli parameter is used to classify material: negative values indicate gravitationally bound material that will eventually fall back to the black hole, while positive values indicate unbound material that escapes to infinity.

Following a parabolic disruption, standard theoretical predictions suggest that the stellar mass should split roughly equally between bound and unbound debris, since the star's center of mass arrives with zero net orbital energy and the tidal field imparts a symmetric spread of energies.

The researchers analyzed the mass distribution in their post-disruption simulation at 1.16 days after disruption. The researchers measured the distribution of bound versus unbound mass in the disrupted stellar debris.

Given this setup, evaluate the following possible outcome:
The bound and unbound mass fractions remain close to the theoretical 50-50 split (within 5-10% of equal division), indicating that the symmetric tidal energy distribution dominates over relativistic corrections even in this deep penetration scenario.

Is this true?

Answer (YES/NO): YES